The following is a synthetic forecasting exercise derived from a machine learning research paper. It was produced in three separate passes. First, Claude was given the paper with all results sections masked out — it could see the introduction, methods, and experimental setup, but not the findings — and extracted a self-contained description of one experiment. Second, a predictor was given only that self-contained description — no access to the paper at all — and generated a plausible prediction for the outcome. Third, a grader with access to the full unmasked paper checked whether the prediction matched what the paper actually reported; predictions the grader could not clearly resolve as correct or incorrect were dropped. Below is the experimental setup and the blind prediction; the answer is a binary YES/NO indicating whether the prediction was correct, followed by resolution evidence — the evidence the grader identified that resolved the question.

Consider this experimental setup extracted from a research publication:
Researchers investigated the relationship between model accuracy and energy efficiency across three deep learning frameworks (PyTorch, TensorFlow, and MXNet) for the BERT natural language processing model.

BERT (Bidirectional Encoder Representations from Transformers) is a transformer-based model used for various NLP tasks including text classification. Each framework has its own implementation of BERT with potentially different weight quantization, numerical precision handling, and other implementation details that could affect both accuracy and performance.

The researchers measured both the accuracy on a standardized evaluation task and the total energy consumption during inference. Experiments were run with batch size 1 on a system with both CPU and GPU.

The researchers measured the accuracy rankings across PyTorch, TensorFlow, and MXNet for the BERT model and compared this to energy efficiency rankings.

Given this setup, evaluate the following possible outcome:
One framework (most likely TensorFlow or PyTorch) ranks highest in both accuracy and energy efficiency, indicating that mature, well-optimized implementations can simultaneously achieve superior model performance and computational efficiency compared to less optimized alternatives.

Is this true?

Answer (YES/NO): NO